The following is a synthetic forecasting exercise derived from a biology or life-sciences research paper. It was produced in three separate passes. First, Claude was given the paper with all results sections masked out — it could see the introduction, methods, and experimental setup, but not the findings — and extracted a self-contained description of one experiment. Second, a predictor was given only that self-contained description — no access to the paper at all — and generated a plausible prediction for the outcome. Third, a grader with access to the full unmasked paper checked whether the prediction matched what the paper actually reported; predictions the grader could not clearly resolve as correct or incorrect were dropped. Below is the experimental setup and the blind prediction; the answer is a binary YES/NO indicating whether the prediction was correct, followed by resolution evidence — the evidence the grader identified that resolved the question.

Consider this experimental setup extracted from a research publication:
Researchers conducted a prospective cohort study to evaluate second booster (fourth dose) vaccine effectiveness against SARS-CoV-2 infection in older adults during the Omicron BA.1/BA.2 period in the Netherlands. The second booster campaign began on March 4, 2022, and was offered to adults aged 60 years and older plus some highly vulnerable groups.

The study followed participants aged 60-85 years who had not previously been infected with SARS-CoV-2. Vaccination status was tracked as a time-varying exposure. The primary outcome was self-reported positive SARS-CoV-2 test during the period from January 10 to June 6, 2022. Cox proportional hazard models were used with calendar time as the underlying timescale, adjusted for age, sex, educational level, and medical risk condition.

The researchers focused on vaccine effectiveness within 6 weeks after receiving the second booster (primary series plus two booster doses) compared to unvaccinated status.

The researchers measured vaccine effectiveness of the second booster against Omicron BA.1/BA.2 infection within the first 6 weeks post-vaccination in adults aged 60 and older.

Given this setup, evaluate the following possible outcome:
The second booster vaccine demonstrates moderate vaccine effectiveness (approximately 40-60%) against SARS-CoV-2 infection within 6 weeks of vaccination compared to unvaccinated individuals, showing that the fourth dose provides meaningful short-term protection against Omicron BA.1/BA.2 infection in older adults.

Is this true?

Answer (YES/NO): YES